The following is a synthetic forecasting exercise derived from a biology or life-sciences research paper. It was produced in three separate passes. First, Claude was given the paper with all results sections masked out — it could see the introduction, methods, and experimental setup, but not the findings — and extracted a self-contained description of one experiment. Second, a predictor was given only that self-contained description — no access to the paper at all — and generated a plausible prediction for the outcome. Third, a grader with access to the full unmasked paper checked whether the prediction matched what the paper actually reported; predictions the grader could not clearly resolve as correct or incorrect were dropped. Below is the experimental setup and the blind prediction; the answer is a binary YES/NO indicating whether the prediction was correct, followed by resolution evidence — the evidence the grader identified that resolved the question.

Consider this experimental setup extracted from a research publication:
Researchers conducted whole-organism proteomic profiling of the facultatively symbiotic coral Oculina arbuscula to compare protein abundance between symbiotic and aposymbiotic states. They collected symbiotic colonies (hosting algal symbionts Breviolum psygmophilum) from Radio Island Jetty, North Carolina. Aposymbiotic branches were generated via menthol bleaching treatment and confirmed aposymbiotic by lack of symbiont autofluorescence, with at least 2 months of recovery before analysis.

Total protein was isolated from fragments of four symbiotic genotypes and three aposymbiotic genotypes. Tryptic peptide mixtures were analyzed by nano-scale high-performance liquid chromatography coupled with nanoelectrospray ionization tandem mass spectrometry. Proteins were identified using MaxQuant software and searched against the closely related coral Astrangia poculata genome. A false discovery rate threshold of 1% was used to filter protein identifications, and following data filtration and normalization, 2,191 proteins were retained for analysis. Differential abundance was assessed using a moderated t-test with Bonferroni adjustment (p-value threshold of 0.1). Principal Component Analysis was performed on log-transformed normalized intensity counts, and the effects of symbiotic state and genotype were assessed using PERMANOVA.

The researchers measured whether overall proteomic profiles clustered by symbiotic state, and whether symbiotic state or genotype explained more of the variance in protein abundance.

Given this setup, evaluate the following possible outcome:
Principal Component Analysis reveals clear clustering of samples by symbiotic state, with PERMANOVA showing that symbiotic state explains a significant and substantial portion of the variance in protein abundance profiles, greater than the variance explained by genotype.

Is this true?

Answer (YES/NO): NO